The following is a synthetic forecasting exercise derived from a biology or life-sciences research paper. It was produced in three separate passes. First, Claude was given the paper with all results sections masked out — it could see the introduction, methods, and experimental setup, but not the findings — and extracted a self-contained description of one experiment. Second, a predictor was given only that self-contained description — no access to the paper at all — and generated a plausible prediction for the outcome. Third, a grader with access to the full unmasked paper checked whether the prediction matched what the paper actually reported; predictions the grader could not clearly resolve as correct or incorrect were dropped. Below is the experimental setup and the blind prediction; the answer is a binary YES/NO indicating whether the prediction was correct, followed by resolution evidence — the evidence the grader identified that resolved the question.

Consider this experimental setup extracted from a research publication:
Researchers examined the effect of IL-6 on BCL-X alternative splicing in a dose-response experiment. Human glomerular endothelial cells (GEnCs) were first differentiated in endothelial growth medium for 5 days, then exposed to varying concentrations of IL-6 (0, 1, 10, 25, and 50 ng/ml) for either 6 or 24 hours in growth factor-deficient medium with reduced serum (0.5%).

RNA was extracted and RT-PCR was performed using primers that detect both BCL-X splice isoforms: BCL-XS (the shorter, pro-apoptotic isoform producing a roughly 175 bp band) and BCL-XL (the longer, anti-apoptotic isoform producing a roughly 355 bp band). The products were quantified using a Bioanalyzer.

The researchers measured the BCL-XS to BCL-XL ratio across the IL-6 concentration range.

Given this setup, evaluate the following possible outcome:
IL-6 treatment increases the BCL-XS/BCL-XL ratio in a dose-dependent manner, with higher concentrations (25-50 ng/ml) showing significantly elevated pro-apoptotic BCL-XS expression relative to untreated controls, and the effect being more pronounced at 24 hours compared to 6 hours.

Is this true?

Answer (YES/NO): NO